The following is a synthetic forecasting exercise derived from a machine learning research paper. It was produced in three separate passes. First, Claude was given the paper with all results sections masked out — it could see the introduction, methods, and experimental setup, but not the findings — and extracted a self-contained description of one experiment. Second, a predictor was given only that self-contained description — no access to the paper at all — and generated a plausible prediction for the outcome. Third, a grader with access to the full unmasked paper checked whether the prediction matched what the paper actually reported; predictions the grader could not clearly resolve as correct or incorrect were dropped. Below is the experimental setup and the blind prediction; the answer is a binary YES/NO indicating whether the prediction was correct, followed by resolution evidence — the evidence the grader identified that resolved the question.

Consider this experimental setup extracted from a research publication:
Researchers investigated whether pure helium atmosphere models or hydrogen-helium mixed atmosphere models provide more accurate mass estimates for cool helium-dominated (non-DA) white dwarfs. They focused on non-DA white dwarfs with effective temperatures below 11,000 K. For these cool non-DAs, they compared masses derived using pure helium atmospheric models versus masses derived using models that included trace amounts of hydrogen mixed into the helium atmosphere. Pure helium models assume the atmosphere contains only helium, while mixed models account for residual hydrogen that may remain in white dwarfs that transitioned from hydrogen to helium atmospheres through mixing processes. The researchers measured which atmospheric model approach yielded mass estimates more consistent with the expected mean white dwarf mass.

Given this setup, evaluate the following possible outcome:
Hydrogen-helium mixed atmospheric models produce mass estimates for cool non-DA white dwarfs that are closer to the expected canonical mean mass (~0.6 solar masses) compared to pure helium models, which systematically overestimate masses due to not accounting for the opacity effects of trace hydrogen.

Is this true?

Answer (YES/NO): YES